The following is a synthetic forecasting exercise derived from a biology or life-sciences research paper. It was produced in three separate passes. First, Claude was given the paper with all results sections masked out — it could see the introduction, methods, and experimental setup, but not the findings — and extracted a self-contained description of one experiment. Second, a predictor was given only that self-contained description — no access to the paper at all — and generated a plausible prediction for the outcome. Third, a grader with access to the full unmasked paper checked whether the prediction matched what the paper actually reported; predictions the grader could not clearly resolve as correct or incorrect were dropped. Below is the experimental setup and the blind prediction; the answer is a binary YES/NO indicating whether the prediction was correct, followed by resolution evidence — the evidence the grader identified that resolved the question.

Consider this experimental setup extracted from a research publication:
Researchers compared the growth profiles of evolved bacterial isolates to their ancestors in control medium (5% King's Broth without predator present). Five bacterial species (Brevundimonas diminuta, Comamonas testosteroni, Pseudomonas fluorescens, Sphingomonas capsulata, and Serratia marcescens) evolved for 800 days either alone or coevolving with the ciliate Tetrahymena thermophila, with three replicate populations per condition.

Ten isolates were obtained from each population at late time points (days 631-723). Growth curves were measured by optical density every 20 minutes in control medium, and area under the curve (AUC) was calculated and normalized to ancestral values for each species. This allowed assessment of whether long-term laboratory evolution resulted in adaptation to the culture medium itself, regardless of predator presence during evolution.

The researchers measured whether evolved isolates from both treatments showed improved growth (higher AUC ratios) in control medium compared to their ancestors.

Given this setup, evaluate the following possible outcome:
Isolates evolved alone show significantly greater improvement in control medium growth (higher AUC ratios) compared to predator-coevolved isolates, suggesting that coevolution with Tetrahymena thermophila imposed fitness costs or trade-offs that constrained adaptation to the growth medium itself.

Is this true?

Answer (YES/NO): NO